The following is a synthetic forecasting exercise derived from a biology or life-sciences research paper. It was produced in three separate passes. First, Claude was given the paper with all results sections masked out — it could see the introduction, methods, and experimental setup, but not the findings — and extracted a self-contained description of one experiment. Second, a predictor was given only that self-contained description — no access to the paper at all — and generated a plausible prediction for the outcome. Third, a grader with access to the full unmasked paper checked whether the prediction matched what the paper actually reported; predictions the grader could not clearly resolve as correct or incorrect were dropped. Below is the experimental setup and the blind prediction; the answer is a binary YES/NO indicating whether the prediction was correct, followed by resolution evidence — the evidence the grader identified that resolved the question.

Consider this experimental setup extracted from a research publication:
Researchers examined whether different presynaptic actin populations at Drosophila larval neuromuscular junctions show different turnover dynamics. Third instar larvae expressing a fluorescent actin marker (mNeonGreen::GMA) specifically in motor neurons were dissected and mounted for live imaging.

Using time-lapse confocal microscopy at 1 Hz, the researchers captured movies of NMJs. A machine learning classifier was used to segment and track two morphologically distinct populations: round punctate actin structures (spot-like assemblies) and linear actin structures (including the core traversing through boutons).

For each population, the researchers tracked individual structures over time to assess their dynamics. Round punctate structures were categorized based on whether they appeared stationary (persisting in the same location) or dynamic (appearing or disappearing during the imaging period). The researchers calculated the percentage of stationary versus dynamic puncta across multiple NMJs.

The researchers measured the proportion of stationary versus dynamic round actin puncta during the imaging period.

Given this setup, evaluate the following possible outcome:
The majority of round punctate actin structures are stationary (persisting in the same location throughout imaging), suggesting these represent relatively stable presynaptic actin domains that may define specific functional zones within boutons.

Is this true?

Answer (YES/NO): NO